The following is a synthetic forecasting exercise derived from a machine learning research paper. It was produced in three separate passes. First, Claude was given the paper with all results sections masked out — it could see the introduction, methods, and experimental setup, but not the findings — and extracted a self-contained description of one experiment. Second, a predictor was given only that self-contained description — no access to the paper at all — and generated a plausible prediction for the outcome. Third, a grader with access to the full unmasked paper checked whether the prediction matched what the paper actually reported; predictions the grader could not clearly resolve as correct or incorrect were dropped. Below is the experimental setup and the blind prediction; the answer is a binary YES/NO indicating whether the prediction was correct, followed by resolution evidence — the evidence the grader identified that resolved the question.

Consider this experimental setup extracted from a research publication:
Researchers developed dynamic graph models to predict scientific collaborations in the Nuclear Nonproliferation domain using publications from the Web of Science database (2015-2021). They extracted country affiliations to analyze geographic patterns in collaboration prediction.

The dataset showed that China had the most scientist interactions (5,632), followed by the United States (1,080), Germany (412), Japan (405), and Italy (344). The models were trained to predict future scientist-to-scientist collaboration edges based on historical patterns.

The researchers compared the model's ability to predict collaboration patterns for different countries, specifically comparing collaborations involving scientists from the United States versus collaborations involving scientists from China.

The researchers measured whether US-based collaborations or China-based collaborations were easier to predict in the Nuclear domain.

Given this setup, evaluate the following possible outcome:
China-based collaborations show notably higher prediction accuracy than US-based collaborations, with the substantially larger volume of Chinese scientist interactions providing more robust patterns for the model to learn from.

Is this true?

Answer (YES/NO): NO